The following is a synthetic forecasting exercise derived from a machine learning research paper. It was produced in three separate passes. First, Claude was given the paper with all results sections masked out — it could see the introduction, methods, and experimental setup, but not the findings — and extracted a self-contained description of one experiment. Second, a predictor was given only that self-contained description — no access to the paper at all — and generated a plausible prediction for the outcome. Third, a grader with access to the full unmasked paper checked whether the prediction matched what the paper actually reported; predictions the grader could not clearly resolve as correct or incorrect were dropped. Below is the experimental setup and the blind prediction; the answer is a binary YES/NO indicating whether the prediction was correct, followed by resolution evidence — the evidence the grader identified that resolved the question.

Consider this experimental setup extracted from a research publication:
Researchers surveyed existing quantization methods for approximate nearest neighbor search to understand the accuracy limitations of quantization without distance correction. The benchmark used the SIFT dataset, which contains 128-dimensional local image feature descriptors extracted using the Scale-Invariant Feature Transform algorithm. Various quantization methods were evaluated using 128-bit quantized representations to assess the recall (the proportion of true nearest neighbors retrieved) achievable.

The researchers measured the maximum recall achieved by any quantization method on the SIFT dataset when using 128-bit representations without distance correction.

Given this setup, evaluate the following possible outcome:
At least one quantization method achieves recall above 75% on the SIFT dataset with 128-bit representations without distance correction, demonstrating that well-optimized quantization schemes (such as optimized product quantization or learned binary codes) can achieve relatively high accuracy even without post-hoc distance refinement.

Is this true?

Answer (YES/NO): NO